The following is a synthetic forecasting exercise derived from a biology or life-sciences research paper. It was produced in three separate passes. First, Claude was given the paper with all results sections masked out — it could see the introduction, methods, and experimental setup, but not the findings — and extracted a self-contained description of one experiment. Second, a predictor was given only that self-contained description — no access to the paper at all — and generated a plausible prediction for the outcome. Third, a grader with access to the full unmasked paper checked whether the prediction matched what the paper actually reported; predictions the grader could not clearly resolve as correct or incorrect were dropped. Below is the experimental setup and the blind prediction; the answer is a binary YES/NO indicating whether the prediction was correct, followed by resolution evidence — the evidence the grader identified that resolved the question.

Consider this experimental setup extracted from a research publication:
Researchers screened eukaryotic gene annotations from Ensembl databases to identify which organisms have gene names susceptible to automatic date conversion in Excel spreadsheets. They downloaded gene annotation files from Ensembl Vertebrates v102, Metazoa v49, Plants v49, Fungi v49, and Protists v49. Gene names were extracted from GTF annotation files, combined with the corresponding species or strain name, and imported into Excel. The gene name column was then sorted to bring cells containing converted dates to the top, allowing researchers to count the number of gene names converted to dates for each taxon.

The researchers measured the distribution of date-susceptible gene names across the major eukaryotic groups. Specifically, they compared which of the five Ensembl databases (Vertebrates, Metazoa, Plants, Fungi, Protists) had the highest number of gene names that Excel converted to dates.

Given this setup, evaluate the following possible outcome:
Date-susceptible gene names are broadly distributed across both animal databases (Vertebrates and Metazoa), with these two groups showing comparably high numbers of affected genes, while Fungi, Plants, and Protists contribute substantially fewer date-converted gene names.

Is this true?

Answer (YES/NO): NO